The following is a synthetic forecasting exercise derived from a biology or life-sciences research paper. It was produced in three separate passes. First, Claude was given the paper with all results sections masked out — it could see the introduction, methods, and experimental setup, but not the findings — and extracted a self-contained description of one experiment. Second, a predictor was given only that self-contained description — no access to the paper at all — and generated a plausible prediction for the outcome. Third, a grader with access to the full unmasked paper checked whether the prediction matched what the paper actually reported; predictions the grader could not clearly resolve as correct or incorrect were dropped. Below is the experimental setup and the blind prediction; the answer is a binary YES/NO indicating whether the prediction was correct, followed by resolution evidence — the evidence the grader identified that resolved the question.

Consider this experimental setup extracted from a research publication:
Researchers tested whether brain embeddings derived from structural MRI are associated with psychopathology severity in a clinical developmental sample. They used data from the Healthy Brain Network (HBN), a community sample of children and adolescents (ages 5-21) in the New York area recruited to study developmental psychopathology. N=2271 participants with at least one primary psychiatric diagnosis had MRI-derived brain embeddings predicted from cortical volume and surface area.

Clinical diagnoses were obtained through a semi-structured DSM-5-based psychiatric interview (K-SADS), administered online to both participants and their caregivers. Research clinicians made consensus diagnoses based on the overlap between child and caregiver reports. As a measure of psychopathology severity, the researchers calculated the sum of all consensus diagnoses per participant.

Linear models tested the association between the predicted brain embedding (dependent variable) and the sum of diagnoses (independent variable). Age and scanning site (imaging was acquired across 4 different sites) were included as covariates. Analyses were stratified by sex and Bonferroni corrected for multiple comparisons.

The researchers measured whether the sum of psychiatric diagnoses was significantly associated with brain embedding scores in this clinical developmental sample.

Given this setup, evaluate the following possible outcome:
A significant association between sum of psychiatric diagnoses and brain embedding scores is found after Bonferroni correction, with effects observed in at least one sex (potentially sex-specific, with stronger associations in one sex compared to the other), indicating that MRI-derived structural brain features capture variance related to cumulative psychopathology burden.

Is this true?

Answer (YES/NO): YES